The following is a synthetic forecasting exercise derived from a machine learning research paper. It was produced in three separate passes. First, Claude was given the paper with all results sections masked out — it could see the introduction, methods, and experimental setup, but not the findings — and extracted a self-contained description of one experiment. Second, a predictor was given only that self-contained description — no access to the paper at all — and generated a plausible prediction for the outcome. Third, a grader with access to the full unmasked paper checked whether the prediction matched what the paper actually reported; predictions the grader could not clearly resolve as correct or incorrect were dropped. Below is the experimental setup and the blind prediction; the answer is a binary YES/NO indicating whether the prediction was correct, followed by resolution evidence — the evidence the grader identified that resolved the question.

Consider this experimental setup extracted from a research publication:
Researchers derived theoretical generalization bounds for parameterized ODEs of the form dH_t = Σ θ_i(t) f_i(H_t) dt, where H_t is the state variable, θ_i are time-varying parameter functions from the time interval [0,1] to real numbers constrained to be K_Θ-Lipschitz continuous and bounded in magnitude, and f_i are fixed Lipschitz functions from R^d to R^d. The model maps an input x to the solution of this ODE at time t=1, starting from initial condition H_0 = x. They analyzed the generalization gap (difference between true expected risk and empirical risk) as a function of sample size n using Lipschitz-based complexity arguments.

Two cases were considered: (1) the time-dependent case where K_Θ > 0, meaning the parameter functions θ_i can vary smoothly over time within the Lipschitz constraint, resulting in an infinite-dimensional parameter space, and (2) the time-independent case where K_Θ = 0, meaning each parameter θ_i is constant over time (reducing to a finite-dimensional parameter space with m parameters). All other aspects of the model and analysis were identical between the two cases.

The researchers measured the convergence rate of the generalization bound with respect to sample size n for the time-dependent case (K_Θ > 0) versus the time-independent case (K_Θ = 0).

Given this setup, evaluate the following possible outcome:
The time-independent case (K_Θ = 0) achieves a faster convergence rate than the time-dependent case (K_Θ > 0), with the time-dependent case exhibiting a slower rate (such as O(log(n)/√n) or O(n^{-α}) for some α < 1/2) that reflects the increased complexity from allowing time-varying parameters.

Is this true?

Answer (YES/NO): YES